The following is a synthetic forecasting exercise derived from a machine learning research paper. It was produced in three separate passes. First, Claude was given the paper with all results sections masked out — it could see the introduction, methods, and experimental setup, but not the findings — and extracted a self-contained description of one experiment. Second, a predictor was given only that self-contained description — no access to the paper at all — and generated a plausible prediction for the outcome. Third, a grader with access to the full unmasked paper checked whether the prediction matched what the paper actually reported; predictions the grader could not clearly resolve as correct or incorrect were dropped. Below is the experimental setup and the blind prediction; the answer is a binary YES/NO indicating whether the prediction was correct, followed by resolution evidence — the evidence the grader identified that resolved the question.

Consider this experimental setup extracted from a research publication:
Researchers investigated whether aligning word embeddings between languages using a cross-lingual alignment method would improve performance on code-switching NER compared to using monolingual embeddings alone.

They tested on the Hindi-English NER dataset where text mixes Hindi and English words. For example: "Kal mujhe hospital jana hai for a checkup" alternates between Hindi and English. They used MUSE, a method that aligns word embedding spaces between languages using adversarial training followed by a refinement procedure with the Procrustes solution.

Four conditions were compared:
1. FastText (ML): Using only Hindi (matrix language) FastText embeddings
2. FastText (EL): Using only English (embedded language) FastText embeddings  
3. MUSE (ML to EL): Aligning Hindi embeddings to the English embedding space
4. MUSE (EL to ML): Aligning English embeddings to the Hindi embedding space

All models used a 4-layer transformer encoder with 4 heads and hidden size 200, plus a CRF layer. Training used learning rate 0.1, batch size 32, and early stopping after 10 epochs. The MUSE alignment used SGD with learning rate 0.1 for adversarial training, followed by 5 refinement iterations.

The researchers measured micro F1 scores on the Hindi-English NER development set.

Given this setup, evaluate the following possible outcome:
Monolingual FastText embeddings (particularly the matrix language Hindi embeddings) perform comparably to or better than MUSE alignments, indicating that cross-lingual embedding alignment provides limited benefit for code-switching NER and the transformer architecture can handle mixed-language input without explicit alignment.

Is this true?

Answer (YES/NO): NO